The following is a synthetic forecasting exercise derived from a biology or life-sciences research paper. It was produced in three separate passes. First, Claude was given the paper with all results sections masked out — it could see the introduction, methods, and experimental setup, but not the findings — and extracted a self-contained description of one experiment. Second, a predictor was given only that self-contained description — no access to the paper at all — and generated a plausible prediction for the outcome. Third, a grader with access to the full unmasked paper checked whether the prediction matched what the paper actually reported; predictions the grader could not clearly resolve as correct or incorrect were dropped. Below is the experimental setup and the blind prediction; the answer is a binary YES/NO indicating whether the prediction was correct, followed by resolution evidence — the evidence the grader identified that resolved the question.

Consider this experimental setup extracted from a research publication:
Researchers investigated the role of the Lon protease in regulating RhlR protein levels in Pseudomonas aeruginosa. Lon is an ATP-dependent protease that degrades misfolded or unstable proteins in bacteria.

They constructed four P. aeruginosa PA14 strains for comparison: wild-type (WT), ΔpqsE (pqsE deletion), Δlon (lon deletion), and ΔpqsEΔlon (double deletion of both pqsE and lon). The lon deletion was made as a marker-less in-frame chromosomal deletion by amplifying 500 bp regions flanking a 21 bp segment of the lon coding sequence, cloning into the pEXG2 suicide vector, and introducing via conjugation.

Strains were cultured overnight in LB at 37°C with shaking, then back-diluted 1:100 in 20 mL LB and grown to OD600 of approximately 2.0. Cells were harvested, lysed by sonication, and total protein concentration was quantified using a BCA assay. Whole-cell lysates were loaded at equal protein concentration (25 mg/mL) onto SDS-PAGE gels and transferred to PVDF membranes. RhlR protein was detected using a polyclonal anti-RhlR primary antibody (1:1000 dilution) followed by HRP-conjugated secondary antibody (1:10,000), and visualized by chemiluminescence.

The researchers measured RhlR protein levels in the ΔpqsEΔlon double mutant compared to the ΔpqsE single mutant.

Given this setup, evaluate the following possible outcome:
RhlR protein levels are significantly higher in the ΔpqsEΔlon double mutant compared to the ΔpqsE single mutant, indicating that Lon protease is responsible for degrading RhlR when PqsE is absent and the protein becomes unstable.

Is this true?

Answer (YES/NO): YES